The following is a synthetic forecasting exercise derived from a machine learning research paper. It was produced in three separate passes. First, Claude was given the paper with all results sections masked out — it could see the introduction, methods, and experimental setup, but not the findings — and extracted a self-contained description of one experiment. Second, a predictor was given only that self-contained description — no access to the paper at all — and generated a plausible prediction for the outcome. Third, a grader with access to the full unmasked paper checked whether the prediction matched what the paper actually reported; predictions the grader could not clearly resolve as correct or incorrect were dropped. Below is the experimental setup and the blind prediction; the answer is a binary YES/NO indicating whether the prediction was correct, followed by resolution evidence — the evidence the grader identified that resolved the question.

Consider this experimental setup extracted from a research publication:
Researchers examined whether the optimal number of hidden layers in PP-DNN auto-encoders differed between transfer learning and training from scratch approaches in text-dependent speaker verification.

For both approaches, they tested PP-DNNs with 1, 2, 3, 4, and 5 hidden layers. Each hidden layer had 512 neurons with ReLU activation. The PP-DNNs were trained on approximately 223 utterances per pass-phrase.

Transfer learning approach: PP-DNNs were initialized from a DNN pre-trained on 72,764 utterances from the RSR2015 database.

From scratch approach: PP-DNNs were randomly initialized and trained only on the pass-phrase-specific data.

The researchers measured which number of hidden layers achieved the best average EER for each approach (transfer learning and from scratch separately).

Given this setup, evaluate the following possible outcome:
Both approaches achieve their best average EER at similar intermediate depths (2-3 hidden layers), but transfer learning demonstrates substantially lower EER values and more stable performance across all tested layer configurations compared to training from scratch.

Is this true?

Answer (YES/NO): NO